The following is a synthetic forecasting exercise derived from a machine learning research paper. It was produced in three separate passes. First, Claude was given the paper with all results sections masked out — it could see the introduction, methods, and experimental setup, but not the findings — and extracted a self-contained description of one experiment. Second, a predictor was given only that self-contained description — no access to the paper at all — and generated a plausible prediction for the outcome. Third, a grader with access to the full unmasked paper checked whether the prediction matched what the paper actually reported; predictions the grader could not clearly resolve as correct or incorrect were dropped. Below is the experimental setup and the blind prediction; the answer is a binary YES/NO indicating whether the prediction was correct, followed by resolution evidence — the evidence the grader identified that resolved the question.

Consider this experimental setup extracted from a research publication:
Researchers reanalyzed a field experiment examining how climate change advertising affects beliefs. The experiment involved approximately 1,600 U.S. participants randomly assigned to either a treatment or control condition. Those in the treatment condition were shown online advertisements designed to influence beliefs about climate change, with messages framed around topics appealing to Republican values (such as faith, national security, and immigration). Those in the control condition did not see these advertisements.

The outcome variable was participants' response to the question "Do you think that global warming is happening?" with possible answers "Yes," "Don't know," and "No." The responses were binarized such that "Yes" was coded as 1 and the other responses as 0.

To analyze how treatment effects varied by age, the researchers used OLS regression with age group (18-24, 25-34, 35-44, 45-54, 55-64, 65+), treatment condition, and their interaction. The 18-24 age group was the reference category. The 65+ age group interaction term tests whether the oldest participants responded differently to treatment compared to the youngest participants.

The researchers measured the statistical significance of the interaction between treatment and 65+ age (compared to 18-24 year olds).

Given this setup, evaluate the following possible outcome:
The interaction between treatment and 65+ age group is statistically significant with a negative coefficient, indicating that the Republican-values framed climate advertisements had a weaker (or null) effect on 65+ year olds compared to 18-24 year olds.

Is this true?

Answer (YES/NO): NO